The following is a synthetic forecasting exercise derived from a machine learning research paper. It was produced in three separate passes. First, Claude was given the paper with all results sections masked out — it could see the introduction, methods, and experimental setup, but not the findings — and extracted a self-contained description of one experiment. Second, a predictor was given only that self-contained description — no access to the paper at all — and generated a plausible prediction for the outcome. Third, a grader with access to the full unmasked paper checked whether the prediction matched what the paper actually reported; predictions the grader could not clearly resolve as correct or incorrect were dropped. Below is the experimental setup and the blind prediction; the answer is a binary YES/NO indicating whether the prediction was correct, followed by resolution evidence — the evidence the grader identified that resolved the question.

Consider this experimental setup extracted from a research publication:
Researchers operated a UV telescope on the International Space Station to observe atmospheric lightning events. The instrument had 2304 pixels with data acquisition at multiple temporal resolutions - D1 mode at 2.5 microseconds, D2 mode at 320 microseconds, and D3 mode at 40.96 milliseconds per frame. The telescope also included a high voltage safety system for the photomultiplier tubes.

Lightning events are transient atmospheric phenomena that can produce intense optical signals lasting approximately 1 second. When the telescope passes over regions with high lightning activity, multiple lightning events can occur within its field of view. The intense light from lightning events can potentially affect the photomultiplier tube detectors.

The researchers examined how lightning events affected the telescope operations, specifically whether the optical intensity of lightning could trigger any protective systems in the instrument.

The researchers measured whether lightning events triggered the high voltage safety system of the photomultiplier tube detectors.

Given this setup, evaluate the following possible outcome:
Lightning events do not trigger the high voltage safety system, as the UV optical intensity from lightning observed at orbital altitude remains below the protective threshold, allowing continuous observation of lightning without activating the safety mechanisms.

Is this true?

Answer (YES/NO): NO